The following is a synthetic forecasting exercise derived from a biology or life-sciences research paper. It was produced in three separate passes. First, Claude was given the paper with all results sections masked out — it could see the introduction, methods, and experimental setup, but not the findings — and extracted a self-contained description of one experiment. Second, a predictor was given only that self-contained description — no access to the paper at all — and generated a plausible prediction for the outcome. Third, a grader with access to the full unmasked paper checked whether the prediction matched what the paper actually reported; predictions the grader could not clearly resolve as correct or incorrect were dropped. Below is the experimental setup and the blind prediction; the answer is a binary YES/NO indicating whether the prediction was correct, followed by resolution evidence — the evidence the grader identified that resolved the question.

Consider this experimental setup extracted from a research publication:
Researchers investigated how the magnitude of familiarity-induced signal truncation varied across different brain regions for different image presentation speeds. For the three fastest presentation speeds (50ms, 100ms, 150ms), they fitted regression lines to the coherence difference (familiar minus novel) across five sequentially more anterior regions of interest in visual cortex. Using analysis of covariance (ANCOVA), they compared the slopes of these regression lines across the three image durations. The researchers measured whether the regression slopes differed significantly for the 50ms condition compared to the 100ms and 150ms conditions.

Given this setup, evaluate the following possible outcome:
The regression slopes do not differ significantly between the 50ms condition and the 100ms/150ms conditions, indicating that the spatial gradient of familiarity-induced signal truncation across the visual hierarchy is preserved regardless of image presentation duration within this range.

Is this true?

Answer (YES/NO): NO